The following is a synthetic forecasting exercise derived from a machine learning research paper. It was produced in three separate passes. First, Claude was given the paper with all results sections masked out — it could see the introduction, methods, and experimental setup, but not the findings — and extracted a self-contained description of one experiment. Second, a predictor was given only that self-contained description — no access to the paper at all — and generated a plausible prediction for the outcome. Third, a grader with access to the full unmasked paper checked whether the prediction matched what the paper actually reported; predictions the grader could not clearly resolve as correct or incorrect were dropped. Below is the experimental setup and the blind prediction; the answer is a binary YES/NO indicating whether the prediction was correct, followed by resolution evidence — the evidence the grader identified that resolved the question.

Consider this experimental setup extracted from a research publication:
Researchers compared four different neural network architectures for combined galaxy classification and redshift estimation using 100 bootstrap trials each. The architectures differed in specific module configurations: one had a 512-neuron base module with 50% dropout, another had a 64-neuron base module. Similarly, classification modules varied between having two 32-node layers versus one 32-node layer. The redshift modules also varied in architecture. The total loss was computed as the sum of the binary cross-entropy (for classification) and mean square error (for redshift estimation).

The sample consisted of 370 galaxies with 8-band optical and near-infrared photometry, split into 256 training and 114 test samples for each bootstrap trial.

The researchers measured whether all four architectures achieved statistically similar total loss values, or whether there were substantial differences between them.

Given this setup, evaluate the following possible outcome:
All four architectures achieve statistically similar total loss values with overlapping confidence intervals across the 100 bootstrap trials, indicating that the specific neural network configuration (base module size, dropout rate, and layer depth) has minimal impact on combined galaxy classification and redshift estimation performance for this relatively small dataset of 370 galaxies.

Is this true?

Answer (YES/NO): YES